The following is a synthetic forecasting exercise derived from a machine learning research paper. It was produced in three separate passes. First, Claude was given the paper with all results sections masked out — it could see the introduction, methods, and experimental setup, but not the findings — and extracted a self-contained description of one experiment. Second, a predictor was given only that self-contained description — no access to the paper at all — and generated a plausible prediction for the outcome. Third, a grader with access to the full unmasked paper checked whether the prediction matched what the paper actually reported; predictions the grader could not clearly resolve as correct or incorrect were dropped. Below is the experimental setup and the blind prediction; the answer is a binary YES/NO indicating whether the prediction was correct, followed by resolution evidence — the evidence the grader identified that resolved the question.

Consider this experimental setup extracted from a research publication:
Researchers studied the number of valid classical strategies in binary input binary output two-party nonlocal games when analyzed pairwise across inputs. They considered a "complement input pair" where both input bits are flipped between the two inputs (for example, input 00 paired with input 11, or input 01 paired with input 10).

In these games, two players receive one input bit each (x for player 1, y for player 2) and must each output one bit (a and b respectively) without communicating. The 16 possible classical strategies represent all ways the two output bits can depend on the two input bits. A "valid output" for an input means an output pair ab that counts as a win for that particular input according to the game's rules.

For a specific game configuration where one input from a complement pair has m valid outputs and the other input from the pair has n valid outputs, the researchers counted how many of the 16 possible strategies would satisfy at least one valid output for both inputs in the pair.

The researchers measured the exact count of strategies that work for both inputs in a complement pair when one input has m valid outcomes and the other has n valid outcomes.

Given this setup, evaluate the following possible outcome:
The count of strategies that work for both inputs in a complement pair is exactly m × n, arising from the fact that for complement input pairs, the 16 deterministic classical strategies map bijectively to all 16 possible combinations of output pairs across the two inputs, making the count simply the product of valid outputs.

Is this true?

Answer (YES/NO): YES